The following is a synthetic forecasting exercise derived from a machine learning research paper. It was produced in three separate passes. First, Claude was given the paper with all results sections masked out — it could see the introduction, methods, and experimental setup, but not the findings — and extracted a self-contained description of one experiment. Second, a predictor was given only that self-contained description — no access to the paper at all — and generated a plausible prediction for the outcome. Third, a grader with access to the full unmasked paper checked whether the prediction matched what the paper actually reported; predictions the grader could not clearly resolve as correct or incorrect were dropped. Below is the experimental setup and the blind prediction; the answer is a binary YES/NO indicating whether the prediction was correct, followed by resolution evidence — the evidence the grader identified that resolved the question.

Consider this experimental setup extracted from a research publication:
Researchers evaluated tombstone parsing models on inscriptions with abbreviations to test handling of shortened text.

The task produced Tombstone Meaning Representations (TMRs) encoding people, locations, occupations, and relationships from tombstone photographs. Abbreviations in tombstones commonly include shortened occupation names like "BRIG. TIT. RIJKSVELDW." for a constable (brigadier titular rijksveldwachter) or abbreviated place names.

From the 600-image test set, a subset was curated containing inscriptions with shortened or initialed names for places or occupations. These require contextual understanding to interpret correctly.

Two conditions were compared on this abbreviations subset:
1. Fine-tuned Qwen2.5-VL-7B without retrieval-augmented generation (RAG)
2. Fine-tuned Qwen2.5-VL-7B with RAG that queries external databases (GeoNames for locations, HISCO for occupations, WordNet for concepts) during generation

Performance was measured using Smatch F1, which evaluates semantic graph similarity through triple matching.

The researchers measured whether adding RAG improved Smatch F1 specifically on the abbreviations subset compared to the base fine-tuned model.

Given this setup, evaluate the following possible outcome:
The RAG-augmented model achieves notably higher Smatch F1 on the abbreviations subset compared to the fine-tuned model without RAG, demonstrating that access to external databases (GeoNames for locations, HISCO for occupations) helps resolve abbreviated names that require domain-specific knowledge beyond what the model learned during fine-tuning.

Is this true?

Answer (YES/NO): YES